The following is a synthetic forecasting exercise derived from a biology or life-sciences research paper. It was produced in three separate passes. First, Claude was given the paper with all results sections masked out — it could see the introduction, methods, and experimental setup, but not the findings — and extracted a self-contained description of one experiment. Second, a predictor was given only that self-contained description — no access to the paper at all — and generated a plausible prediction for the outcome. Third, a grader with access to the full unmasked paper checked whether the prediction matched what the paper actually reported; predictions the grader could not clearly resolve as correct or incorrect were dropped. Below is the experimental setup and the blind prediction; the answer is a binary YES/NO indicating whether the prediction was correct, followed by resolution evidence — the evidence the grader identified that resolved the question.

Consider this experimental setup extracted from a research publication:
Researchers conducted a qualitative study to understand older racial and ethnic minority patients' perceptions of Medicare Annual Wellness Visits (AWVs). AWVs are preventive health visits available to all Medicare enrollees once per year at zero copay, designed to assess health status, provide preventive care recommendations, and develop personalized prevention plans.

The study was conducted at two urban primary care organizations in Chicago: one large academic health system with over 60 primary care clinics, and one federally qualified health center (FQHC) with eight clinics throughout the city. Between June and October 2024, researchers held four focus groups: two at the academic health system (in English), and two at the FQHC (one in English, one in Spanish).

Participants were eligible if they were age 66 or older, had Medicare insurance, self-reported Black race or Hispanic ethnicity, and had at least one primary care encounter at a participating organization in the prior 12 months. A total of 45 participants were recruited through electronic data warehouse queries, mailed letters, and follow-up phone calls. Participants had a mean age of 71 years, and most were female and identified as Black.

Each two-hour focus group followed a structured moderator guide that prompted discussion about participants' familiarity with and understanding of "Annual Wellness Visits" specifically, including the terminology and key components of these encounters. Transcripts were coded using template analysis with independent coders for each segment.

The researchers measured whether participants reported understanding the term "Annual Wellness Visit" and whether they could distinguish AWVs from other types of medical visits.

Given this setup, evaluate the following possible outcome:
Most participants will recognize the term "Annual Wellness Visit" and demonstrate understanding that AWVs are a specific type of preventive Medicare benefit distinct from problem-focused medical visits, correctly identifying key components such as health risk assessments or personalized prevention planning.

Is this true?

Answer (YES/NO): NO